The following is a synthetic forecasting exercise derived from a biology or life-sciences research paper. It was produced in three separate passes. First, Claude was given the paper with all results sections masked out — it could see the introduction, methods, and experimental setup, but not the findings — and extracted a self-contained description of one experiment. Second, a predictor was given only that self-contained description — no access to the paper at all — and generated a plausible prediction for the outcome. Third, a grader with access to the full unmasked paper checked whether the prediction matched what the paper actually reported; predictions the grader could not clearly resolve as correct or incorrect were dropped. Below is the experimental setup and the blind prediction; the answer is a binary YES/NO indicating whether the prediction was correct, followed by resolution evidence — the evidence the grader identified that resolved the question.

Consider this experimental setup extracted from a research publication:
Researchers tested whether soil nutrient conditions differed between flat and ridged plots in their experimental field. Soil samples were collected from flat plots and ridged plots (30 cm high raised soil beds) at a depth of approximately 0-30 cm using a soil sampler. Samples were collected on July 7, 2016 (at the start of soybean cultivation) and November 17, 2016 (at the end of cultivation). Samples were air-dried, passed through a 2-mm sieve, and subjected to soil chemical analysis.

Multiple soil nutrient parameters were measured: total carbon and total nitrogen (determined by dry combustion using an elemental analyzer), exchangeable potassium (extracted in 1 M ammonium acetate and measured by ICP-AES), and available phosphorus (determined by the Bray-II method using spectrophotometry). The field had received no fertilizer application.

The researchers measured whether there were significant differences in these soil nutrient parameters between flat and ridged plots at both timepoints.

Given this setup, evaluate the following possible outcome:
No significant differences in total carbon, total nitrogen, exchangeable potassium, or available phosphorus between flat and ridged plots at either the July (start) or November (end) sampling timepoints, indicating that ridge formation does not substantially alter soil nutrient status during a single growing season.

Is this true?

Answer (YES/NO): YES